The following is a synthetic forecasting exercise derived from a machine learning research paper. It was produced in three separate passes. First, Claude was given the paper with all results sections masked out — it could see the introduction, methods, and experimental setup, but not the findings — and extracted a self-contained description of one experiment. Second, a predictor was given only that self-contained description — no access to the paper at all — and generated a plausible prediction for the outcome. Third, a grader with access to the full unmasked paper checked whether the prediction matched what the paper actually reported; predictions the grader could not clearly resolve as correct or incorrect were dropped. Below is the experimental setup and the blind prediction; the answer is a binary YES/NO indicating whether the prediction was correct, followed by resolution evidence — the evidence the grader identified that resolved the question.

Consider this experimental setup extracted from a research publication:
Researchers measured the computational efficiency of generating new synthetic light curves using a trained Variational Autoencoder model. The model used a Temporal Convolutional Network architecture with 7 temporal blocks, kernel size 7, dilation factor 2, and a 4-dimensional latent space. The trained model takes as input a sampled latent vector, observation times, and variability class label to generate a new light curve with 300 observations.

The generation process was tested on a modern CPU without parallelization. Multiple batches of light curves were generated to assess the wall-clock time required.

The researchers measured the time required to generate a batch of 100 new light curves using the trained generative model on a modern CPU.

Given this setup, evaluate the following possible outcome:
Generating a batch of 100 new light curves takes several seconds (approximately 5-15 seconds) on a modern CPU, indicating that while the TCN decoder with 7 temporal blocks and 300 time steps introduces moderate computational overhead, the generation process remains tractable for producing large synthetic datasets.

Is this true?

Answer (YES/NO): NO